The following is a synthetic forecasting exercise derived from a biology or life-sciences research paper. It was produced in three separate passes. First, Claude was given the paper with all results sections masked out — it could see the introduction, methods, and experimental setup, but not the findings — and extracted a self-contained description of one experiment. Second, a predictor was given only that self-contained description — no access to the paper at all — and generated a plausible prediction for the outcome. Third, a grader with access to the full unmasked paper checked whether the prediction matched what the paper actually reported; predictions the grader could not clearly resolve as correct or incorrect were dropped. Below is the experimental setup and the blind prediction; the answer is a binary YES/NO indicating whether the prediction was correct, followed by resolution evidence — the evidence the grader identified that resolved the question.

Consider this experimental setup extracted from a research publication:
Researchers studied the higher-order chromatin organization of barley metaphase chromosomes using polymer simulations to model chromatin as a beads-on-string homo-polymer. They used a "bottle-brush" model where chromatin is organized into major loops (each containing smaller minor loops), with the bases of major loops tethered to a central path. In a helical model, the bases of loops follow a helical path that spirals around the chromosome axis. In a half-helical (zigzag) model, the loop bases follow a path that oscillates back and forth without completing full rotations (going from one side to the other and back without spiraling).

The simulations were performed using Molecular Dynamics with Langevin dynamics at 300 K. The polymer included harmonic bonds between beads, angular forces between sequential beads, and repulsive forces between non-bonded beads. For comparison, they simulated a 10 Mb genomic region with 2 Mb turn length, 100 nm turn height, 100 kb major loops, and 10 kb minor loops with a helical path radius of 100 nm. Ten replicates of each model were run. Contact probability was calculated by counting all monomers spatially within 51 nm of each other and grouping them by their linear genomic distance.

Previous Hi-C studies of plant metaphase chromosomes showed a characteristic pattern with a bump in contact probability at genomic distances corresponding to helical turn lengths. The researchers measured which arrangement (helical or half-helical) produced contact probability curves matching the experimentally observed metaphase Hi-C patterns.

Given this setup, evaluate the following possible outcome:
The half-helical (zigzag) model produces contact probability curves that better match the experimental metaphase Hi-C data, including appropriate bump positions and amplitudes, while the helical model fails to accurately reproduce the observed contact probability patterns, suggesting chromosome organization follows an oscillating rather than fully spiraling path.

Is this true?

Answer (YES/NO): NO